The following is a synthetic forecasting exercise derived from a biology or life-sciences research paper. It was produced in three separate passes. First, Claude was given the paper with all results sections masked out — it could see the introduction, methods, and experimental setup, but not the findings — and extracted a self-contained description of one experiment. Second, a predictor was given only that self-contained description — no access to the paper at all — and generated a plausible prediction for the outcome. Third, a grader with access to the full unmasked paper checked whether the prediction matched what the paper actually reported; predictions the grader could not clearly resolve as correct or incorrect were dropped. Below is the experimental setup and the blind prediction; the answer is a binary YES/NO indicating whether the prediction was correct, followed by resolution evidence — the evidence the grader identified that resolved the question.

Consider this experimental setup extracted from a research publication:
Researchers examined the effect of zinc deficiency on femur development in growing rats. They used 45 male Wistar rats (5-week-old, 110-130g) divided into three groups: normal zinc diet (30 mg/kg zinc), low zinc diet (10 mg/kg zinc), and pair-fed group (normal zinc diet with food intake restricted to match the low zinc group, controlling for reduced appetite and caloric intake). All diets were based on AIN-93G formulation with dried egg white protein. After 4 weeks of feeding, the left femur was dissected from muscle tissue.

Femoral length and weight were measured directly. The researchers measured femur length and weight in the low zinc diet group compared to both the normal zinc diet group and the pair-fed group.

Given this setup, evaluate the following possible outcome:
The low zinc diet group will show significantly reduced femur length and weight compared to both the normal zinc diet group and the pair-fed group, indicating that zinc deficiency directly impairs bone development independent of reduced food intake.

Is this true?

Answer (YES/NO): NO